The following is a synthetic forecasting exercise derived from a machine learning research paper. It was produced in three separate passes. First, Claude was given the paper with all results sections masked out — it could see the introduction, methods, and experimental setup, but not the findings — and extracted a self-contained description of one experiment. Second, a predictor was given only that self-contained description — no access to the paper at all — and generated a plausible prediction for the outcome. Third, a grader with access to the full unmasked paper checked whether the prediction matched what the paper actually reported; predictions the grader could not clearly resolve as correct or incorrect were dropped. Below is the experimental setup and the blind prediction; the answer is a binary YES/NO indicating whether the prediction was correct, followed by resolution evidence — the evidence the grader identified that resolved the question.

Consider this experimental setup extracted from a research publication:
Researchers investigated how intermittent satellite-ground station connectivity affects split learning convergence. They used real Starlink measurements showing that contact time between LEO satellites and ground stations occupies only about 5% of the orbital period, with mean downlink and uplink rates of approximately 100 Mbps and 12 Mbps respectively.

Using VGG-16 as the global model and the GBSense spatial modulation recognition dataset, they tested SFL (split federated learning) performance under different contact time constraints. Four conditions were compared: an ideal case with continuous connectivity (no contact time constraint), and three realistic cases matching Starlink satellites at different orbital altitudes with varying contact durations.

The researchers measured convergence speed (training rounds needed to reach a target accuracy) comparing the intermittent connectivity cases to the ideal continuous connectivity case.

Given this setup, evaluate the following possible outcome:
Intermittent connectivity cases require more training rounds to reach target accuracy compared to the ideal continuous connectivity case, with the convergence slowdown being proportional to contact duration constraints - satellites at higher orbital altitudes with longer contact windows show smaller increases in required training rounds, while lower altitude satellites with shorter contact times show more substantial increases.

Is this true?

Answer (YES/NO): NO